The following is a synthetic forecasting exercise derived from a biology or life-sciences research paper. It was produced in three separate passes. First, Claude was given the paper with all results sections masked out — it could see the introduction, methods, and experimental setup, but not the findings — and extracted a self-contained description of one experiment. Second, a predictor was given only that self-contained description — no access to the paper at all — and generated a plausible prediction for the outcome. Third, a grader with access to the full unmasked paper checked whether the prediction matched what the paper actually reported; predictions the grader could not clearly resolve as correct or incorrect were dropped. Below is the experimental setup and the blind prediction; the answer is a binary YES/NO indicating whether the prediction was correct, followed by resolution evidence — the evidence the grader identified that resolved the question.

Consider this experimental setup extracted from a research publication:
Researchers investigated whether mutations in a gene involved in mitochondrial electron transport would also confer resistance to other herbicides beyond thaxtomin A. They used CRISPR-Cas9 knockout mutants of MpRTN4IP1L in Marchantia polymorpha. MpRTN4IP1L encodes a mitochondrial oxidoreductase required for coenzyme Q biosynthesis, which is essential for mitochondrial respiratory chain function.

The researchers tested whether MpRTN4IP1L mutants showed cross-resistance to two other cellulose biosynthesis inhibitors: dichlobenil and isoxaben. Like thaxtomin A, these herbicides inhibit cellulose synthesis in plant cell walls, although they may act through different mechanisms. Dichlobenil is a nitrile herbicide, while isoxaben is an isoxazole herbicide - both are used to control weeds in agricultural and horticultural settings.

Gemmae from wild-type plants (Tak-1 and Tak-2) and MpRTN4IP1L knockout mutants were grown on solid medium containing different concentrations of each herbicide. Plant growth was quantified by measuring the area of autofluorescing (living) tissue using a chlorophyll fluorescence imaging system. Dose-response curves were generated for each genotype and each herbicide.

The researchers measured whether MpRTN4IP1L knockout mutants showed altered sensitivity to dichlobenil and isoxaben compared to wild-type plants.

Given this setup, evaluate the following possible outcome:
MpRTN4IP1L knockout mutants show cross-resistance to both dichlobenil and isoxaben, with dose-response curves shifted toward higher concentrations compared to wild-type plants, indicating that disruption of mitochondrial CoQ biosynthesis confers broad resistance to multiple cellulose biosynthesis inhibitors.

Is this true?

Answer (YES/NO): NO